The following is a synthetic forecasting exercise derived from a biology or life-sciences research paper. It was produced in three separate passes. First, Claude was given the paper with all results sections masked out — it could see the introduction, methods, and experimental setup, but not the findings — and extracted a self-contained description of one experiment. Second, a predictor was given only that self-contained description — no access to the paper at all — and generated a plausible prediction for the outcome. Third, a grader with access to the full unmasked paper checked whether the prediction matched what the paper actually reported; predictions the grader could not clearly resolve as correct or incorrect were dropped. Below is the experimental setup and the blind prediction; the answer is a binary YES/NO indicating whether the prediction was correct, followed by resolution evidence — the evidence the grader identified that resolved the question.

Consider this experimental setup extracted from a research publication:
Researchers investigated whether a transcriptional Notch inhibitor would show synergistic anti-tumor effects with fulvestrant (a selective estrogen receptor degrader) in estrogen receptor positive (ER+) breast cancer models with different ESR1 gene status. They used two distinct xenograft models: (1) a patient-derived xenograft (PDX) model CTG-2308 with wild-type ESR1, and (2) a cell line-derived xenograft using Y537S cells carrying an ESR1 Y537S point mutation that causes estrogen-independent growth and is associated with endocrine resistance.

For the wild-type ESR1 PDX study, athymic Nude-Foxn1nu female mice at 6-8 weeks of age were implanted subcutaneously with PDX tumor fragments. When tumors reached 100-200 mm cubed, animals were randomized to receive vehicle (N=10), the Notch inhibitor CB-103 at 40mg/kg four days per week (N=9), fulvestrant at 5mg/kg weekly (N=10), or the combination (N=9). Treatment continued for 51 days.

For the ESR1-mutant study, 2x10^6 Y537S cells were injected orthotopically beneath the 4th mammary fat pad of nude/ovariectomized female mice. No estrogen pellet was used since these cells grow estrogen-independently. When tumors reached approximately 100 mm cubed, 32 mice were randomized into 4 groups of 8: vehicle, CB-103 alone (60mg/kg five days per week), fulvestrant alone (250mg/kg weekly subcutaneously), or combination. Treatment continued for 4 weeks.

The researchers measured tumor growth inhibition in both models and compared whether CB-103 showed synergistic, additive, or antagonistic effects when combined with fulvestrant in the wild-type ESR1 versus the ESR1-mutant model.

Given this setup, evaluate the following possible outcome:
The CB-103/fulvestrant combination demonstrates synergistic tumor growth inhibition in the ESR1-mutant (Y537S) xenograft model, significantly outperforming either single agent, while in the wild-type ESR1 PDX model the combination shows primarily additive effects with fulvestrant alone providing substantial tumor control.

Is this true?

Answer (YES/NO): NO